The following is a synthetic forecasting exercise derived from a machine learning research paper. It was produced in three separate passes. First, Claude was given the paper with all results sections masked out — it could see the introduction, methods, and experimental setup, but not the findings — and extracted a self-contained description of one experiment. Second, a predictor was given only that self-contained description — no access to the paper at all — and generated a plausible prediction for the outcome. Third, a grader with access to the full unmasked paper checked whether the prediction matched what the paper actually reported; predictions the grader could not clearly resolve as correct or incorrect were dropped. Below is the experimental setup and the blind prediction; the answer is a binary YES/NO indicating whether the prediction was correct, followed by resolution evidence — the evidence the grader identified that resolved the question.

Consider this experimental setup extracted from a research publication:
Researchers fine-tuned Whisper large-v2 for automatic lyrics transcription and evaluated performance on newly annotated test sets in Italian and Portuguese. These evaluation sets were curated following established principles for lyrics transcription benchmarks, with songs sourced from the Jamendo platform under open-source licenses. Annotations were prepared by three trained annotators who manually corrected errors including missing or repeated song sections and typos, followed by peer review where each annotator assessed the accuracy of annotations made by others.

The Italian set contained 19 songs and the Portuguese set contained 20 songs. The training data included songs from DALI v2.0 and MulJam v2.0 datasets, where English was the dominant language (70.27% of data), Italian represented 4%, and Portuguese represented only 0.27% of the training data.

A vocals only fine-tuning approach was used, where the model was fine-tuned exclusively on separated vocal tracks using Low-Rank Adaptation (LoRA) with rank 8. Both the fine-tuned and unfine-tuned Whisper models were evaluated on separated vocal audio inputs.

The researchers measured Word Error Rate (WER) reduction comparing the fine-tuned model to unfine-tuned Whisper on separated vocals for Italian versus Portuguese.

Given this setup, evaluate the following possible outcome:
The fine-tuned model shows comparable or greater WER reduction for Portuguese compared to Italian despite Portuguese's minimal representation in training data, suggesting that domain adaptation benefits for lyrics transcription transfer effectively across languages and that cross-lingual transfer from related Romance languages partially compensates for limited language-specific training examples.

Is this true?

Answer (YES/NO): NO